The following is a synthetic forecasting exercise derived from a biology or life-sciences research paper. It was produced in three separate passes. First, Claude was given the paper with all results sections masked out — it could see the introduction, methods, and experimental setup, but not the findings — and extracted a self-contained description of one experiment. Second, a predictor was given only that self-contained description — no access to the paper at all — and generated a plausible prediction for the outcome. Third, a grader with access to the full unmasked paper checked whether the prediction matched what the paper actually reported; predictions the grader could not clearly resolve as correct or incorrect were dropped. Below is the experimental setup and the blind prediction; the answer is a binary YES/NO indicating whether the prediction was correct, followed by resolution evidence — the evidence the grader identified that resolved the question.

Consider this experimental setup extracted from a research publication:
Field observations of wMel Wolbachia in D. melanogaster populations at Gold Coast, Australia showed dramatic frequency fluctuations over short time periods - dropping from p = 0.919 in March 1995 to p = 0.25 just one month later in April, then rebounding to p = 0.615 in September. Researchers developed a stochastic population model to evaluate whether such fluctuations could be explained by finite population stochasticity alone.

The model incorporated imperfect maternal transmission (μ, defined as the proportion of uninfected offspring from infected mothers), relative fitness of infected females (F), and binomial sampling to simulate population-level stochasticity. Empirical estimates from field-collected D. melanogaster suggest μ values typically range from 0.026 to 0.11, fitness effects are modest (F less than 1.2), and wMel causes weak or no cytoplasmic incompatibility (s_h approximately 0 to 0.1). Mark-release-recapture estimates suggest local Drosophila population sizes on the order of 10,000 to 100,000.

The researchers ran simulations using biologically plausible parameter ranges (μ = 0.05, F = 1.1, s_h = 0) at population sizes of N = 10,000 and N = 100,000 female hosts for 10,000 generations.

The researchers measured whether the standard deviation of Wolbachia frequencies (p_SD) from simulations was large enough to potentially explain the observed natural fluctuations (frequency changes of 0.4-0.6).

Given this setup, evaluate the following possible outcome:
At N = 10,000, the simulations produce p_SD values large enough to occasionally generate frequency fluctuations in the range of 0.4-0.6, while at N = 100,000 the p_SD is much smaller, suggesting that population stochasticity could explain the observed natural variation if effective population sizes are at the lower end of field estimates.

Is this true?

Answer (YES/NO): NO